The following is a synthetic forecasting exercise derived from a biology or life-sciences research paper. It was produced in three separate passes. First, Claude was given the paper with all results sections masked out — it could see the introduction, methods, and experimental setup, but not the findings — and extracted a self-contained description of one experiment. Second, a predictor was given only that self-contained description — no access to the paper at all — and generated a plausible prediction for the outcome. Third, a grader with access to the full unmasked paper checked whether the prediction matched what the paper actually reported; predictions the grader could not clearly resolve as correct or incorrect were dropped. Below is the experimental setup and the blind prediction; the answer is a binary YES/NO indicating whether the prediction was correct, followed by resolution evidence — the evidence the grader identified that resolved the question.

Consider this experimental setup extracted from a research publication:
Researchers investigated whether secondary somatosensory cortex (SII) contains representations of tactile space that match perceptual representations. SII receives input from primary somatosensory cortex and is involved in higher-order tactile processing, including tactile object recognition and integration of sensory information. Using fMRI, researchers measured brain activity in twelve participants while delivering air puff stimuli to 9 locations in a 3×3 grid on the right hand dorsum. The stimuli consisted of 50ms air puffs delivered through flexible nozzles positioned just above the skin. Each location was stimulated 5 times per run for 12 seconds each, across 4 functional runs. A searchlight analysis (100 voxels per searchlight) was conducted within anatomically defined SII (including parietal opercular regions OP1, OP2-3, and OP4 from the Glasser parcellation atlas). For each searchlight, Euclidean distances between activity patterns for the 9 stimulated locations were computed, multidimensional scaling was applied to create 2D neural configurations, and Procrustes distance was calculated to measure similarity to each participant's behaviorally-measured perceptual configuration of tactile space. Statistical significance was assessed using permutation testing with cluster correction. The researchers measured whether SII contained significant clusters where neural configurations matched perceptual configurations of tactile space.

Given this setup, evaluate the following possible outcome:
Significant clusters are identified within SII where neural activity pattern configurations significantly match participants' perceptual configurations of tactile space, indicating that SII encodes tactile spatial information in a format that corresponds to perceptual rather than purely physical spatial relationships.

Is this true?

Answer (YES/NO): NO